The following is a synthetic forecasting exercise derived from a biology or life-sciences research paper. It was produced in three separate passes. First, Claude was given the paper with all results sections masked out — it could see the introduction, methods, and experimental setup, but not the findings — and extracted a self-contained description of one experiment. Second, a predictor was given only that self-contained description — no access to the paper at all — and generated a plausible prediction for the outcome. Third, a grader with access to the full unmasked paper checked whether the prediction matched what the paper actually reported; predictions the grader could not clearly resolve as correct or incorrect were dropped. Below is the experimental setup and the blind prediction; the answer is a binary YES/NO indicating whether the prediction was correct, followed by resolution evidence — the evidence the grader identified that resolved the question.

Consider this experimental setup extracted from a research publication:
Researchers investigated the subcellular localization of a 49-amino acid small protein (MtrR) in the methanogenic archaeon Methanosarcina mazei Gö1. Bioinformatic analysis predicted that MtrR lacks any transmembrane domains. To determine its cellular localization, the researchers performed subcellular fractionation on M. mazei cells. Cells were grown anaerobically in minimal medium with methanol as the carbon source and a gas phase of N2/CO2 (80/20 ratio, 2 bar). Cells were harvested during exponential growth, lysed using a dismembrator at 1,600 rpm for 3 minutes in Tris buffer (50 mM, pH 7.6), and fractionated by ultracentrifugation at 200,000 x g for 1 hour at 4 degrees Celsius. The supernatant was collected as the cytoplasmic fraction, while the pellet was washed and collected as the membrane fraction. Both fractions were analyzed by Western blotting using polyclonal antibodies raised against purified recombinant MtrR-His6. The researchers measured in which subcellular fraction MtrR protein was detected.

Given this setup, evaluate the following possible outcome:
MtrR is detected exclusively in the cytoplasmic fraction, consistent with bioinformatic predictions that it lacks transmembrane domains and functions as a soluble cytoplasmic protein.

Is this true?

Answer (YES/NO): NO